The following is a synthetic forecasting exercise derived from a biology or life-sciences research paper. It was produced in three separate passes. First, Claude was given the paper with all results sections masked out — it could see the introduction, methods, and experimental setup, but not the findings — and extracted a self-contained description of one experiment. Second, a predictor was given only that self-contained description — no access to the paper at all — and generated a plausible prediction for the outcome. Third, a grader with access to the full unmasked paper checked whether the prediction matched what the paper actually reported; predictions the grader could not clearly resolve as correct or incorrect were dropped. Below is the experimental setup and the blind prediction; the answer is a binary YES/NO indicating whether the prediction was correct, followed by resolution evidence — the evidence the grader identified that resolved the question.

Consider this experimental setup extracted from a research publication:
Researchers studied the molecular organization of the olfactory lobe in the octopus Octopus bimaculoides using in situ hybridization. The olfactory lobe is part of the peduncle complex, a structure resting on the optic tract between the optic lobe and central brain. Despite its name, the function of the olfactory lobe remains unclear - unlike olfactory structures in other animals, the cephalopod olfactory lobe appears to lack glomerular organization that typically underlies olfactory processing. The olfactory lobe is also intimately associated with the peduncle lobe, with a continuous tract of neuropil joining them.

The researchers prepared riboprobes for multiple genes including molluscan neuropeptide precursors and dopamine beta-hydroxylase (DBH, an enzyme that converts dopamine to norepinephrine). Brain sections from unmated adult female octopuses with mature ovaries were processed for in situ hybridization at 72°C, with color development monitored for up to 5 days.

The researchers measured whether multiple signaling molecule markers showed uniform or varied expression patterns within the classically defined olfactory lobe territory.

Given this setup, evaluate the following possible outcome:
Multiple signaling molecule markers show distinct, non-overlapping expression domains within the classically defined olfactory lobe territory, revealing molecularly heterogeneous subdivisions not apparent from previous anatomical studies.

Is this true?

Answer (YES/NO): NO